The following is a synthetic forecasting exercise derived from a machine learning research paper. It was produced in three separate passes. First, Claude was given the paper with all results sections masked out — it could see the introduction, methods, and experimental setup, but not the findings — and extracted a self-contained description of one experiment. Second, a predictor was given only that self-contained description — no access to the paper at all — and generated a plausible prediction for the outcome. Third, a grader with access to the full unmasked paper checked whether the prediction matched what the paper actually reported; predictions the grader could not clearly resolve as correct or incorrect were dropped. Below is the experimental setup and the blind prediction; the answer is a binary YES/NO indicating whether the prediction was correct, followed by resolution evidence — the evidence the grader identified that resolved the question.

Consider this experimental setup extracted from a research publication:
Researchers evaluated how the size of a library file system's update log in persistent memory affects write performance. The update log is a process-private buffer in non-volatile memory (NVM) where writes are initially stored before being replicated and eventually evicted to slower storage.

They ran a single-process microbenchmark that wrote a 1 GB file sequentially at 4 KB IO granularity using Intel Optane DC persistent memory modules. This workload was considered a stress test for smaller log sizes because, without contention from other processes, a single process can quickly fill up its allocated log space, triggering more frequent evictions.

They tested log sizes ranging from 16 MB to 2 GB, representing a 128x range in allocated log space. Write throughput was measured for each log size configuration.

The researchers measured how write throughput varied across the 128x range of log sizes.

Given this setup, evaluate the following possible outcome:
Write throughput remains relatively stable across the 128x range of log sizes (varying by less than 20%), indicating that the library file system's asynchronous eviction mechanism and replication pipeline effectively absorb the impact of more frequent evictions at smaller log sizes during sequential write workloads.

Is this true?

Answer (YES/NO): NO